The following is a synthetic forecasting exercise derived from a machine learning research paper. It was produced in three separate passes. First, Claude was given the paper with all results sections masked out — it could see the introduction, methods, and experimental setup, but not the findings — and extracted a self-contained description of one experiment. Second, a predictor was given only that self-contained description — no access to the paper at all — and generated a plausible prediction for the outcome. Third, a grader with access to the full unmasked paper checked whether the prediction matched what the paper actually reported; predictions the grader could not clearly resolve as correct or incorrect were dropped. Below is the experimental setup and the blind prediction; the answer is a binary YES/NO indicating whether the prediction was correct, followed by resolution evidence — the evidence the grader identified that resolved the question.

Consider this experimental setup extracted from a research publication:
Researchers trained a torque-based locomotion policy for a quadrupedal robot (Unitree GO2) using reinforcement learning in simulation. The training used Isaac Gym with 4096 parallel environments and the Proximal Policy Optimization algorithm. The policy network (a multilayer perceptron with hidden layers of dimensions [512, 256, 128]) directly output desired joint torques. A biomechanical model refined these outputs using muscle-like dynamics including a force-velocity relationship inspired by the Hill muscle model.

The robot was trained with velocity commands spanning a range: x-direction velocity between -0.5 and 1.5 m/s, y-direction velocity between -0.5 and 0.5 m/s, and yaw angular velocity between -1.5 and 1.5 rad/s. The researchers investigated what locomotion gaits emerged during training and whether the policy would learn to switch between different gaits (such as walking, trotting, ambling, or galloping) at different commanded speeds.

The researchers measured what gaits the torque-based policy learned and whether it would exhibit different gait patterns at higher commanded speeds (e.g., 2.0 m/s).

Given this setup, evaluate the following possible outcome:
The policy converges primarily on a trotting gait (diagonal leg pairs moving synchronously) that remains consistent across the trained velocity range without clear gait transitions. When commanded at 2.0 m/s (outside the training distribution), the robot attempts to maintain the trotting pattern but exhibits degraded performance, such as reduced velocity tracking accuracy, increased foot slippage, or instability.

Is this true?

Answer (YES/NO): NO